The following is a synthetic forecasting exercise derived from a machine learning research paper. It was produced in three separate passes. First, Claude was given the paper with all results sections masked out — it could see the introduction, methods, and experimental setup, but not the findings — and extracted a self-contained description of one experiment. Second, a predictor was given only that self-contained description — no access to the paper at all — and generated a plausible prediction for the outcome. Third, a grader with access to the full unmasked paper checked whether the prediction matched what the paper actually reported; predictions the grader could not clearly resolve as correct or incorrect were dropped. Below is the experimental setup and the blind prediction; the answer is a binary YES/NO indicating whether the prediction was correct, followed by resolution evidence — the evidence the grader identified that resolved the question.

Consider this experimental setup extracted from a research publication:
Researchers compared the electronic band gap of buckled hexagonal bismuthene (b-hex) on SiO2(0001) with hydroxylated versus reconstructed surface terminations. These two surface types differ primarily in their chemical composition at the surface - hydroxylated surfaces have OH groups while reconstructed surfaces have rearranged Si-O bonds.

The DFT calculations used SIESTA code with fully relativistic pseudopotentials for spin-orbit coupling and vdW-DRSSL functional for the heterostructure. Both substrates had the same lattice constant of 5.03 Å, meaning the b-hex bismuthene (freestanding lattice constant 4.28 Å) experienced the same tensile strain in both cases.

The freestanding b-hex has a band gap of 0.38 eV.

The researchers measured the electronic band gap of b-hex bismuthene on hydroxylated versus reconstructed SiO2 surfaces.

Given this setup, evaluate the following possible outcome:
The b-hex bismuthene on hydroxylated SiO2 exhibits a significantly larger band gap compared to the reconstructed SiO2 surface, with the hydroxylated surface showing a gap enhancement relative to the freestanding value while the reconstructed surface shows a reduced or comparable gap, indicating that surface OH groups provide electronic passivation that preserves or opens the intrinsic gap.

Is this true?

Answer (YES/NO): NO